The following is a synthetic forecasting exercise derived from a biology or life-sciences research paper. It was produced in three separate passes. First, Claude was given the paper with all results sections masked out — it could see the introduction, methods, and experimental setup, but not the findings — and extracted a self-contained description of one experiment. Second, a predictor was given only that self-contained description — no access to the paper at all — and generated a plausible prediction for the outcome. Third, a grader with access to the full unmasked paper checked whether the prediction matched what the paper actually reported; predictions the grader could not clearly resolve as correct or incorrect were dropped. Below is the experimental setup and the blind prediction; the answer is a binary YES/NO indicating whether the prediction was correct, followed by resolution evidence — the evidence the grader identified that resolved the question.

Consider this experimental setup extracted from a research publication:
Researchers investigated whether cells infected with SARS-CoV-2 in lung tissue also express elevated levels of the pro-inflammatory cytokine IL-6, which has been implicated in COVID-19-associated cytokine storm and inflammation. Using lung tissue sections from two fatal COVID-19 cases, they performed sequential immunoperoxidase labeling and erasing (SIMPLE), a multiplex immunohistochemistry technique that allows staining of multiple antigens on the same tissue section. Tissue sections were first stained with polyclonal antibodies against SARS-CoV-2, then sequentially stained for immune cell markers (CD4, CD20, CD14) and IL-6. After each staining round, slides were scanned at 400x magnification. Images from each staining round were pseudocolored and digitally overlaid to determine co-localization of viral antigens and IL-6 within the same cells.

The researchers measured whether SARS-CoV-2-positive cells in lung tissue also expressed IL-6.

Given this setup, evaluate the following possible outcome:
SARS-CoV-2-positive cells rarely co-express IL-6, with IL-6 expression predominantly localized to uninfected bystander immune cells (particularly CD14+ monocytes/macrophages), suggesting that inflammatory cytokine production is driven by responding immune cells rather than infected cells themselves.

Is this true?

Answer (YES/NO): NO